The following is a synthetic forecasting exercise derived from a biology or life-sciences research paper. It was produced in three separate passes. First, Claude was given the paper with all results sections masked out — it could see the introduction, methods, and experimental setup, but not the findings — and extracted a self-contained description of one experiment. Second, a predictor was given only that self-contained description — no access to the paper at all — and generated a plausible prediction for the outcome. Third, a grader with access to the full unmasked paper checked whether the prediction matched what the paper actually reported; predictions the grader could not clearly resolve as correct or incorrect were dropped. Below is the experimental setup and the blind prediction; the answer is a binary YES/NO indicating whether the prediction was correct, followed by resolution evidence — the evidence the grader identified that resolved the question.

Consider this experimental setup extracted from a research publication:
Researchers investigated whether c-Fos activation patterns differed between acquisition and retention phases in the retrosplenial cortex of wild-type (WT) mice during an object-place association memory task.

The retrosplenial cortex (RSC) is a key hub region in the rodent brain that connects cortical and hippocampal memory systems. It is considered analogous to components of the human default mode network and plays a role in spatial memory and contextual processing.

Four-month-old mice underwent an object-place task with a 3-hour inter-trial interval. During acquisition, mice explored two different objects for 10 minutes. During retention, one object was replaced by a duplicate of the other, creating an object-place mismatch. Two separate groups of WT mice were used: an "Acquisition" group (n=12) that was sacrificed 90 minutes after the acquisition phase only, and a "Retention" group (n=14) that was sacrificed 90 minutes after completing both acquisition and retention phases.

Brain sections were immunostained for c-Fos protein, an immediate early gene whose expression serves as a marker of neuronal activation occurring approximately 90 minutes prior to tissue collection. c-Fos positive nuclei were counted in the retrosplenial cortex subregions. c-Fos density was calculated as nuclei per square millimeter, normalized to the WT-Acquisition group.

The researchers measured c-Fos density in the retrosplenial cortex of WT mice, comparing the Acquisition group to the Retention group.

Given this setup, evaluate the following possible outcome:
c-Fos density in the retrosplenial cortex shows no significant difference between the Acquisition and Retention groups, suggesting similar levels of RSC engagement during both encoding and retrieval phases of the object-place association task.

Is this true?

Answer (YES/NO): NO